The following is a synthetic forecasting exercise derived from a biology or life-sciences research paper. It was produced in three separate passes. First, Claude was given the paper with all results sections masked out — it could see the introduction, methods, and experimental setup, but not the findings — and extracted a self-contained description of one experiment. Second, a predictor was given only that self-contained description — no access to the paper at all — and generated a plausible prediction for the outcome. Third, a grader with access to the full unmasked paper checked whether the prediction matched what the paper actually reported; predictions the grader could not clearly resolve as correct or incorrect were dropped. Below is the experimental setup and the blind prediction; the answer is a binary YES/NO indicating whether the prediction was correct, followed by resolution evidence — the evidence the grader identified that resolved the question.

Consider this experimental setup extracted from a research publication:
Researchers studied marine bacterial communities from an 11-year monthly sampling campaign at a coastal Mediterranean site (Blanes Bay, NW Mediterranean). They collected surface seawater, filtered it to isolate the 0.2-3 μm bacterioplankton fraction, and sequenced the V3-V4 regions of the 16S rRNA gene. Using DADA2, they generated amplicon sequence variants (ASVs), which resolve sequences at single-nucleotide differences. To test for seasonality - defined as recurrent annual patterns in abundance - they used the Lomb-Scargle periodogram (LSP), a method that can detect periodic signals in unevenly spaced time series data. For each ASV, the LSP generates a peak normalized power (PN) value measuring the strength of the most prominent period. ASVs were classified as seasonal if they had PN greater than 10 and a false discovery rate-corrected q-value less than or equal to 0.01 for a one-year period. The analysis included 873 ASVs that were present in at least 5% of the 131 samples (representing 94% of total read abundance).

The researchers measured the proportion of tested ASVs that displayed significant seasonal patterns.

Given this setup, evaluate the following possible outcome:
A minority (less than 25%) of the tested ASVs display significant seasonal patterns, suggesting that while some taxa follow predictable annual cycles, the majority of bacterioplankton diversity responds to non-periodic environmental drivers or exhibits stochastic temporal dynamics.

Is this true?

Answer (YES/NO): NO